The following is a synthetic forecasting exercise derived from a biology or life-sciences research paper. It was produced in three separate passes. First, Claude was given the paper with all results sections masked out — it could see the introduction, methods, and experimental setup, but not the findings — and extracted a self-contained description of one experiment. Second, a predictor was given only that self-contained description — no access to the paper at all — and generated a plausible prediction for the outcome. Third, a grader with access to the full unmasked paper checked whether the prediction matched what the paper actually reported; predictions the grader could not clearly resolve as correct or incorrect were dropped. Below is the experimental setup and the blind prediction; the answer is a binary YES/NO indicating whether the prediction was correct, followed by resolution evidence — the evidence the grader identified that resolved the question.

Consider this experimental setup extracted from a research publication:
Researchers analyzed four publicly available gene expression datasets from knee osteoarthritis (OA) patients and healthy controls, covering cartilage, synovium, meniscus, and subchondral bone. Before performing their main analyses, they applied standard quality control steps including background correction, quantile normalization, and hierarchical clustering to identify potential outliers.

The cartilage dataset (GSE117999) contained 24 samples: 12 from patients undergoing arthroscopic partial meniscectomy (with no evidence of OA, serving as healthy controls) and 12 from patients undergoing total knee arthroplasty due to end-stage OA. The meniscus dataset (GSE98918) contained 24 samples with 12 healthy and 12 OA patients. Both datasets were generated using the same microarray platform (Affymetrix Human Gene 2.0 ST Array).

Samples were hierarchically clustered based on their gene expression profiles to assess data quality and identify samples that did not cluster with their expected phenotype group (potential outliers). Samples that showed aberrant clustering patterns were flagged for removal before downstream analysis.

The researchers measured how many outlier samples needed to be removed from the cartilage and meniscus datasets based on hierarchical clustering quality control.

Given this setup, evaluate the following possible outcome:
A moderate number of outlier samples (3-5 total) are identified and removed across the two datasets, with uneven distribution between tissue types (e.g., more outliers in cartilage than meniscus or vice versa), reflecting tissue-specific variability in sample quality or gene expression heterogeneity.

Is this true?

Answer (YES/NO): YES